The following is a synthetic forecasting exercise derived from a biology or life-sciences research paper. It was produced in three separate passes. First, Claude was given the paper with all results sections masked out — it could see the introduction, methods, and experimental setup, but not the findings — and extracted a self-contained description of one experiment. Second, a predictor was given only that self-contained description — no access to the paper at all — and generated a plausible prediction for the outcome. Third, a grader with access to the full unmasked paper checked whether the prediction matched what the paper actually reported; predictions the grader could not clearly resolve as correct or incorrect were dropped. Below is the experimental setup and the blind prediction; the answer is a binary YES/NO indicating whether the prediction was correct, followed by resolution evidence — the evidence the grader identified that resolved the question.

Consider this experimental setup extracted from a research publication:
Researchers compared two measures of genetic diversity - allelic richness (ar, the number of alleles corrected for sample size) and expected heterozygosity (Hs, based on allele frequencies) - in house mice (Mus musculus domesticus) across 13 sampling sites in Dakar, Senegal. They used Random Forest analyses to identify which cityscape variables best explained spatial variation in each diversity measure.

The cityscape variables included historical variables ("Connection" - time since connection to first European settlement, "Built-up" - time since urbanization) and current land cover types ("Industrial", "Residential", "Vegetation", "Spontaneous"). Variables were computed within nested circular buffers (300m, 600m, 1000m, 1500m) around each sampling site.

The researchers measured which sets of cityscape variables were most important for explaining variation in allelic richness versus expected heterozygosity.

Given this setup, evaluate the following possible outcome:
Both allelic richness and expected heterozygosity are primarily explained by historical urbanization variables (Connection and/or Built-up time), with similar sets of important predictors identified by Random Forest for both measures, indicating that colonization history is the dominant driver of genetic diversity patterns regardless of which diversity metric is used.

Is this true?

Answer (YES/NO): NO